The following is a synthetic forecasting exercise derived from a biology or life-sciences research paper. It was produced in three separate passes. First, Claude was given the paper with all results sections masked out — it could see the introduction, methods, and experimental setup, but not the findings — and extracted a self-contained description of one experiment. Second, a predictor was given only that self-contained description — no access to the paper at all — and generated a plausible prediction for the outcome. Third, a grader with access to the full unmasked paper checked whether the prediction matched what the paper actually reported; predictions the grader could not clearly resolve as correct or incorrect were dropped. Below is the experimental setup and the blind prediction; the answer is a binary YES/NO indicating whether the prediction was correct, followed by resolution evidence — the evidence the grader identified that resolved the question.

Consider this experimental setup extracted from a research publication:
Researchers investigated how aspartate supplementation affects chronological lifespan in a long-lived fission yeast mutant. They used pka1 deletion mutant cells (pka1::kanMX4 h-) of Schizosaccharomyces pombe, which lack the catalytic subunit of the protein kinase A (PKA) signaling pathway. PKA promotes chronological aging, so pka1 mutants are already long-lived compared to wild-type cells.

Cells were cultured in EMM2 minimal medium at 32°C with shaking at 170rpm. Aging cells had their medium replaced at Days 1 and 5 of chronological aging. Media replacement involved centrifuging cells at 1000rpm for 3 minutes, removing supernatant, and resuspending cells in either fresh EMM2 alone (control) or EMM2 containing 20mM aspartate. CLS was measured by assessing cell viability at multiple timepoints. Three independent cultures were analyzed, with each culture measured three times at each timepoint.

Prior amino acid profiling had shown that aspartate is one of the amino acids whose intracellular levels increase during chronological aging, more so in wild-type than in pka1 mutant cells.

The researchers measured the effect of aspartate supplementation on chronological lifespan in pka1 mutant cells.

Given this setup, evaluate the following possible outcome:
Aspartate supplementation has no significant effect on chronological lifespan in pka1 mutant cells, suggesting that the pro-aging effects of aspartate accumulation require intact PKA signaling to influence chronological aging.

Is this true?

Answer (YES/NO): NO